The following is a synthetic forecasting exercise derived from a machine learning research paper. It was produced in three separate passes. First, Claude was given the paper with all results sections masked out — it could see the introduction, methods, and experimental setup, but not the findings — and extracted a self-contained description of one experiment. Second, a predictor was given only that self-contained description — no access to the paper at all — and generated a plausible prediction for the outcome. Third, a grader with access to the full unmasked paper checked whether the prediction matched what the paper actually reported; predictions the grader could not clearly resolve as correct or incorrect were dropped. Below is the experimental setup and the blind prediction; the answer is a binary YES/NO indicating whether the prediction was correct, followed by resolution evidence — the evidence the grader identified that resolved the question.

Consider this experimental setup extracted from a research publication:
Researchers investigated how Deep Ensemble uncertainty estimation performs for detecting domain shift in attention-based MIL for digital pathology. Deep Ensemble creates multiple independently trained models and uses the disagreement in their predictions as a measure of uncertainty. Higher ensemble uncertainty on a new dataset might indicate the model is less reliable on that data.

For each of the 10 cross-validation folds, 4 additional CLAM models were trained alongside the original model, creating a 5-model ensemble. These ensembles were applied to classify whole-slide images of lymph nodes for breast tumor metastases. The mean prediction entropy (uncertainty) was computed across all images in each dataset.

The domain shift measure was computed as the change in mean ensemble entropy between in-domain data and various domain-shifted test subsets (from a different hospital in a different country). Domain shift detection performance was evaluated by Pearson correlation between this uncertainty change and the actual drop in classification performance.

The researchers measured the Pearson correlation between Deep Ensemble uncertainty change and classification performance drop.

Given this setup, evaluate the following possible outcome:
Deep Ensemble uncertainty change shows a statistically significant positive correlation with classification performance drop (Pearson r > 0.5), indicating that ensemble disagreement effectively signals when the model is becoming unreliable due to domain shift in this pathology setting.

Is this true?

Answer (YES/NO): NO